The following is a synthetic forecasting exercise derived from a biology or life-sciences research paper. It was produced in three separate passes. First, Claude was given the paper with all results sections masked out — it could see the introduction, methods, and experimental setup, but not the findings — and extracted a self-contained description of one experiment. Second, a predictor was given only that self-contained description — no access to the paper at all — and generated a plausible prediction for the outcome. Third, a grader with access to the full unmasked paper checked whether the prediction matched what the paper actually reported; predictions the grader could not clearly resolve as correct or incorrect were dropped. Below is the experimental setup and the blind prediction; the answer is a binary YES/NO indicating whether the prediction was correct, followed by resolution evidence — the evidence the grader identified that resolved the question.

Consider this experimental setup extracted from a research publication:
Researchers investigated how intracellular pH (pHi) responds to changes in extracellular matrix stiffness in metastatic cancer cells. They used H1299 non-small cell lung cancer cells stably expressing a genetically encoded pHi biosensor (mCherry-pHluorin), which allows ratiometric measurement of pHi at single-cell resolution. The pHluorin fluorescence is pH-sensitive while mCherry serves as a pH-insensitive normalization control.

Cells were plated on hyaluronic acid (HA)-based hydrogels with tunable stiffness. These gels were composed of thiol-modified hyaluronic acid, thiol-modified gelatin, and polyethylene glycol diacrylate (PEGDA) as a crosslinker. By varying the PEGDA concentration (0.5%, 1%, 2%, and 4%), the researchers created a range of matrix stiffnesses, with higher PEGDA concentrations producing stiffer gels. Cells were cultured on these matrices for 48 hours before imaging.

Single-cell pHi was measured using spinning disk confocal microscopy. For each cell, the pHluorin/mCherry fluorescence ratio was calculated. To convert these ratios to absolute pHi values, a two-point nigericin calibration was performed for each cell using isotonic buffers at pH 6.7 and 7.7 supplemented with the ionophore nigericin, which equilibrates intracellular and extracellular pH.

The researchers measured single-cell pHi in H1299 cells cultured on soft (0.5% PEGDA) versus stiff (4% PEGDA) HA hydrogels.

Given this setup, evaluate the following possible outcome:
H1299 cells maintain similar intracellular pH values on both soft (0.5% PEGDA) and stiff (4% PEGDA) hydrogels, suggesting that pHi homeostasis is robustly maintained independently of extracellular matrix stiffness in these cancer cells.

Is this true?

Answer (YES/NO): NO